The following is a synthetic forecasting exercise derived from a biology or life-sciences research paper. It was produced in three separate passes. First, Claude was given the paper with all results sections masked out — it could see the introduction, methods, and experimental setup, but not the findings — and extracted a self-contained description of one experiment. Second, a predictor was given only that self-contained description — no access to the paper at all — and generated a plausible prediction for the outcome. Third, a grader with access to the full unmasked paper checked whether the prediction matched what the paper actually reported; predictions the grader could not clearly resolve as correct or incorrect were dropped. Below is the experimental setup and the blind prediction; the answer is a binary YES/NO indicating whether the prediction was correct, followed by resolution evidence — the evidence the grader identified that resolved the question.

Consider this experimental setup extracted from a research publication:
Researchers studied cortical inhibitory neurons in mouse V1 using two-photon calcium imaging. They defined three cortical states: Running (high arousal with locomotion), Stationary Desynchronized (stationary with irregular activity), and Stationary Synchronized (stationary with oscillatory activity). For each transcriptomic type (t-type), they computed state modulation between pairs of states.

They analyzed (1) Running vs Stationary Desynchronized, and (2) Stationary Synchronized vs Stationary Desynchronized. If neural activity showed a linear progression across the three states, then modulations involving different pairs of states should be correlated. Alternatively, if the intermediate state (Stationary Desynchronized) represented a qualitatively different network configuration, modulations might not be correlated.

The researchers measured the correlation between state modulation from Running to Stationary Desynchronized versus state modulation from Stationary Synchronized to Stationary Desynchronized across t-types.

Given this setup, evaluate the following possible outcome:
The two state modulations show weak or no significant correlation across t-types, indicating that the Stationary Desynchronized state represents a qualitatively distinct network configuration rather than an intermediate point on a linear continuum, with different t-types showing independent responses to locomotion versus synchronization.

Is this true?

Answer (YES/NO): NO